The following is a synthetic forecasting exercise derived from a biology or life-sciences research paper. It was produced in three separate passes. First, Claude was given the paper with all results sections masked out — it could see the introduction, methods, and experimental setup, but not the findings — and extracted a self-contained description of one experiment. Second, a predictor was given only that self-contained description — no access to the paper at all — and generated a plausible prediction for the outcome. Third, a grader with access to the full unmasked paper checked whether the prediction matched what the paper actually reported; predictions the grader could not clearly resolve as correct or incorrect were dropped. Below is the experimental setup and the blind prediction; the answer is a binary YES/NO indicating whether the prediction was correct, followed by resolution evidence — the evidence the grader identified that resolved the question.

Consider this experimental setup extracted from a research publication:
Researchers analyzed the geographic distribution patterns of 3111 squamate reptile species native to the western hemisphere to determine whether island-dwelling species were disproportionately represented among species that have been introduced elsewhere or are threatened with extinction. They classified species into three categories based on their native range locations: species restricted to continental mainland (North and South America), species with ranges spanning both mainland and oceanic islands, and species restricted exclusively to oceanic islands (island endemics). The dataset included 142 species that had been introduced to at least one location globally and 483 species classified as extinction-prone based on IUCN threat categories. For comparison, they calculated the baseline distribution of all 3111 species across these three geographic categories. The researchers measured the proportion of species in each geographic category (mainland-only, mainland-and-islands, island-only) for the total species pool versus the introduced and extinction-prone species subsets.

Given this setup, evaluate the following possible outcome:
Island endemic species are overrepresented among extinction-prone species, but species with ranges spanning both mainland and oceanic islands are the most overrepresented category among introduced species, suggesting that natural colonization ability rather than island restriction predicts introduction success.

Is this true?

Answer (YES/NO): NO